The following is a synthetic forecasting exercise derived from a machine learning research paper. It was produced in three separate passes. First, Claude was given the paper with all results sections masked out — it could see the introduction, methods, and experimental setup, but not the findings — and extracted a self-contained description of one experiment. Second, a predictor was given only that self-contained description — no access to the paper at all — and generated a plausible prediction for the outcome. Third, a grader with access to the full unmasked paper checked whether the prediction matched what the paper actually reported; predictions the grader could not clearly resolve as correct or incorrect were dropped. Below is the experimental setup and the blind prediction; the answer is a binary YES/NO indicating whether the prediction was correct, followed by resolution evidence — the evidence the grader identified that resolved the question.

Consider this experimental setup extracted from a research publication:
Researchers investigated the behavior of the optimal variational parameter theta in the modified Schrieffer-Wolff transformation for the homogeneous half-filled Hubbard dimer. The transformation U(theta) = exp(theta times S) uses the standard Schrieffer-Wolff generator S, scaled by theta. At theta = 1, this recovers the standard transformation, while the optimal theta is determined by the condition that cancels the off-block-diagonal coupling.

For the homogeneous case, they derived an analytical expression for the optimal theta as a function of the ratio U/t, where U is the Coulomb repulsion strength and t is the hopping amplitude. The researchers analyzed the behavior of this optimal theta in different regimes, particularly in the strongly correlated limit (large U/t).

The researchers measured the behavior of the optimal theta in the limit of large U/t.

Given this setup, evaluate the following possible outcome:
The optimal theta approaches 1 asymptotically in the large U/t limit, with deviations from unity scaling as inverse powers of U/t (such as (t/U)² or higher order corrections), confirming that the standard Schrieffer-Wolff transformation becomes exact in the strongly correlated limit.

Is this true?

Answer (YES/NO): YES